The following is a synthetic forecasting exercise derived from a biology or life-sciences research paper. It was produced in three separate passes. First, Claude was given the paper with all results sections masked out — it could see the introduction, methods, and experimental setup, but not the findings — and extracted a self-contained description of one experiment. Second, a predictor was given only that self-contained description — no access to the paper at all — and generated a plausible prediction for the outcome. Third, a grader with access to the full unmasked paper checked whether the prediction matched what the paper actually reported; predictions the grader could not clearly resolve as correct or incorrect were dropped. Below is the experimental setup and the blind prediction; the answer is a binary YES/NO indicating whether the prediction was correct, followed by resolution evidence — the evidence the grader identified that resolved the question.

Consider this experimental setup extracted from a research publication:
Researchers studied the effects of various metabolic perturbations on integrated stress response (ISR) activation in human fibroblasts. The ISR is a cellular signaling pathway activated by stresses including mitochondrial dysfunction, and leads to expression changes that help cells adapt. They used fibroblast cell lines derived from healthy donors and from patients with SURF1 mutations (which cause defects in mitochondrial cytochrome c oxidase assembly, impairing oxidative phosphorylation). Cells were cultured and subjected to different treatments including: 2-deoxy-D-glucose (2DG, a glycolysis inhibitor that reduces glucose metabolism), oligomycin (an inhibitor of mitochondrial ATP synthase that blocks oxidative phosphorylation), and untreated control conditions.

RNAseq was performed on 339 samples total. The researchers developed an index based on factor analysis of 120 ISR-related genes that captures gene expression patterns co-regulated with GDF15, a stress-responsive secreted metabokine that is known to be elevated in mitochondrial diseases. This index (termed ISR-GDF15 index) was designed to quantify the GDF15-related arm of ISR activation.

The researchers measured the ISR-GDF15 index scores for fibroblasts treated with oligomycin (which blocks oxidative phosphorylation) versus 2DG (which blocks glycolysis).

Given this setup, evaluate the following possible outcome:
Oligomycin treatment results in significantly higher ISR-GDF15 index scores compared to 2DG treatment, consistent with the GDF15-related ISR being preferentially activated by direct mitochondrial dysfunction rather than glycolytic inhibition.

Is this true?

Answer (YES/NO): YES